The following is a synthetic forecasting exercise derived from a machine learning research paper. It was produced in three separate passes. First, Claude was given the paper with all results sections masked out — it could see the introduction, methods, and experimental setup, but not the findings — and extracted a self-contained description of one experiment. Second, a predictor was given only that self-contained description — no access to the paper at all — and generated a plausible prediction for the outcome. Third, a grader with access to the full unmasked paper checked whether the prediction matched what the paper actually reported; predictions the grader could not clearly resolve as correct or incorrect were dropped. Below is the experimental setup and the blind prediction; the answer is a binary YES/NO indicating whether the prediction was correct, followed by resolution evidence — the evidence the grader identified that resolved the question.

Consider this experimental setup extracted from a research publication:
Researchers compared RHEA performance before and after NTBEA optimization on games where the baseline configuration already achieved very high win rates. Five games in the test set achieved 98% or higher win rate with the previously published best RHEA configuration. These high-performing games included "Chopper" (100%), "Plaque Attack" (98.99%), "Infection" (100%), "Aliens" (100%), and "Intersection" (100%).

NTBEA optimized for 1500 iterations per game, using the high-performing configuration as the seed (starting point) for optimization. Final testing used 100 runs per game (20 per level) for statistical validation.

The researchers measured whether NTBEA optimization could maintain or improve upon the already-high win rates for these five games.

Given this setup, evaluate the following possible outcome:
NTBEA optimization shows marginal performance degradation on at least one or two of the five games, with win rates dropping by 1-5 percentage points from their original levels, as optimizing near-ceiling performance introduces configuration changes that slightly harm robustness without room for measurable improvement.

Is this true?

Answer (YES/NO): YES